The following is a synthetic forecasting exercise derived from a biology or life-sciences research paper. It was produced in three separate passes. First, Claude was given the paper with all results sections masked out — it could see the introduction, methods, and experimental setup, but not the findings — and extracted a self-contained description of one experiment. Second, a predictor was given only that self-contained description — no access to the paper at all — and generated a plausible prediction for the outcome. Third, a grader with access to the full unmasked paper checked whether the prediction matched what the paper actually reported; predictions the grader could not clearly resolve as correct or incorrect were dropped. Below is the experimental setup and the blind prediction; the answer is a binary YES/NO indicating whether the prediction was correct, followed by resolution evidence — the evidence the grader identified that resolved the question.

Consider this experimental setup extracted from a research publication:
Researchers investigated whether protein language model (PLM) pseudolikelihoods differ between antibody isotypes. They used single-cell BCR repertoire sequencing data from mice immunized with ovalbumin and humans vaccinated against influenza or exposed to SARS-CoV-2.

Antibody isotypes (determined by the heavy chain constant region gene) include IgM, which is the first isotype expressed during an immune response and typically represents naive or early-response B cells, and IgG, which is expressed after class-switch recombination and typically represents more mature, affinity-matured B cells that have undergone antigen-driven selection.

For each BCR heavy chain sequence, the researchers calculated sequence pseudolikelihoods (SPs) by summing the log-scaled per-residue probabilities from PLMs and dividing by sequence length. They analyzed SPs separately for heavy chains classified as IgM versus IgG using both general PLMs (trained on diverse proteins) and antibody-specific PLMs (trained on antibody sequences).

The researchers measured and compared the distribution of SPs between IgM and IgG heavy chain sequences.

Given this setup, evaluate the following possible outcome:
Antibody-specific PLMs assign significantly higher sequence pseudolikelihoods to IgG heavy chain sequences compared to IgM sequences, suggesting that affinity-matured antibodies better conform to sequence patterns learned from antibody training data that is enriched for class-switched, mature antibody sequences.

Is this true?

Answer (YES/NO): NO